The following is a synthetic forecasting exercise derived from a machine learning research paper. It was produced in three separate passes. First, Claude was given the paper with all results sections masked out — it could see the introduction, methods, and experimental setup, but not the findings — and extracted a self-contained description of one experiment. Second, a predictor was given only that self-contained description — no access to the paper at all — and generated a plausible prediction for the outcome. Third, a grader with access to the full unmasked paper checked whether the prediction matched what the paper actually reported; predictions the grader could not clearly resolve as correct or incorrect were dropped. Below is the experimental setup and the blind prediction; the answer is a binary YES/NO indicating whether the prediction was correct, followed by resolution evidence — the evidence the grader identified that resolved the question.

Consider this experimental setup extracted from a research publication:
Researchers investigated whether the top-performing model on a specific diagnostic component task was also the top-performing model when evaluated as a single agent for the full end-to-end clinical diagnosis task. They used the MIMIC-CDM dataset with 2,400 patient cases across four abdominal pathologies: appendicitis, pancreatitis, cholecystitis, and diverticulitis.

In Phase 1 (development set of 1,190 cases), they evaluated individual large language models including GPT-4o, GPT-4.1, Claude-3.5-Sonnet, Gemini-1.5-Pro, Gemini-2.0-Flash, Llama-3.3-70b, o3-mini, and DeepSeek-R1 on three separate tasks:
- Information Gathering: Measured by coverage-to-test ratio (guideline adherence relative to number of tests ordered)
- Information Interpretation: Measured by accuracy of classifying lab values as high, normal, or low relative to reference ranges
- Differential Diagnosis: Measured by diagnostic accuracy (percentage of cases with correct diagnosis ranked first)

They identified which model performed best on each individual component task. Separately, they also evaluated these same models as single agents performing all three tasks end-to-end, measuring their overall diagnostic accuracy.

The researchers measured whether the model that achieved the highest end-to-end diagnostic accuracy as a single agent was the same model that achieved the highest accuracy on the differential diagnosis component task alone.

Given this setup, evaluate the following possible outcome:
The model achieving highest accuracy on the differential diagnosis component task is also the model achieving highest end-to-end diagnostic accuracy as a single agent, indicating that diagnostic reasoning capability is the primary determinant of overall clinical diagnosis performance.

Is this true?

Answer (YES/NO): YES